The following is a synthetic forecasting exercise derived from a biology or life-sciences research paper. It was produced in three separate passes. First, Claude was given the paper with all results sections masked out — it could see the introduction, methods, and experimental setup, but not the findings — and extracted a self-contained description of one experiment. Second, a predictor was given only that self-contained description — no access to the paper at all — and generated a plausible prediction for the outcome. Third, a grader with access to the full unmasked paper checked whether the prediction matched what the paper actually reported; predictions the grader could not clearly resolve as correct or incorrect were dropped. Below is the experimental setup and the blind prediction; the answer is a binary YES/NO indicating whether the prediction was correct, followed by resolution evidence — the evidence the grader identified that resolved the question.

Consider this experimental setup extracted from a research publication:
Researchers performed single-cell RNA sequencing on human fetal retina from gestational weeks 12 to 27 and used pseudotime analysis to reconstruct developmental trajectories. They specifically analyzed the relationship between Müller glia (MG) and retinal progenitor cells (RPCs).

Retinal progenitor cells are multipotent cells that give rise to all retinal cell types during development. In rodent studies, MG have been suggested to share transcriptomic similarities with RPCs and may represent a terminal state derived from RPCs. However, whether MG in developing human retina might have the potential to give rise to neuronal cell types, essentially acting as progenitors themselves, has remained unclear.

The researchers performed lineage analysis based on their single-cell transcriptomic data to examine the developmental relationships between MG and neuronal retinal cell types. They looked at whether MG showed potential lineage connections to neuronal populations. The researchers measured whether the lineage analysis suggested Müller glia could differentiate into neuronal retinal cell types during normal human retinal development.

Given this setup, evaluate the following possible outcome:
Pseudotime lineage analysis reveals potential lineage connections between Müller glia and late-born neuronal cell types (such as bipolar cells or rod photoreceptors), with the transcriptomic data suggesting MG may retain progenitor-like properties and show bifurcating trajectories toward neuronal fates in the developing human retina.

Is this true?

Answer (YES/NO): YES